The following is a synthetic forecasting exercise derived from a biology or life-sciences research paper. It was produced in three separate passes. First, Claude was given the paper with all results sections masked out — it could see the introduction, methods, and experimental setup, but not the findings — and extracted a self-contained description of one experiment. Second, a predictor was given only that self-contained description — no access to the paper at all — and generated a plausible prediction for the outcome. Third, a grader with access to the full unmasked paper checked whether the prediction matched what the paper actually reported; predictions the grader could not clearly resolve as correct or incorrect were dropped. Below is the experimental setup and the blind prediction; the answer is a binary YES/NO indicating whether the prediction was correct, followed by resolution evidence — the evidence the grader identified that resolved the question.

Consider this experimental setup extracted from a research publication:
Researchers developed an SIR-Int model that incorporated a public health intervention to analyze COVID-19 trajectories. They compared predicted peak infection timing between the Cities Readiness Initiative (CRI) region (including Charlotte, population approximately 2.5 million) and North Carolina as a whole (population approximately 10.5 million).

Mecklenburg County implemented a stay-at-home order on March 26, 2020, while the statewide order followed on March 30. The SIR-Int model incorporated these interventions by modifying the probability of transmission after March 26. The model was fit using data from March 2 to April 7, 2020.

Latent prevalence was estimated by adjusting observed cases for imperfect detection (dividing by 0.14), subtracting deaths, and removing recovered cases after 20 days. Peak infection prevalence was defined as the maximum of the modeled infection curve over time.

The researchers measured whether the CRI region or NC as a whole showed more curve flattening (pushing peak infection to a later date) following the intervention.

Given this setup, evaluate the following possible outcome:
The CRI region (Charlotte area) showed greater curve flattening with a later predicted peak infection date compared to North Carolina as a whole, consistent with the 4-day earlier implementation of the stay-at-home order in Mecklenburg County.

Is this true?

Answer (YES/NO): YES